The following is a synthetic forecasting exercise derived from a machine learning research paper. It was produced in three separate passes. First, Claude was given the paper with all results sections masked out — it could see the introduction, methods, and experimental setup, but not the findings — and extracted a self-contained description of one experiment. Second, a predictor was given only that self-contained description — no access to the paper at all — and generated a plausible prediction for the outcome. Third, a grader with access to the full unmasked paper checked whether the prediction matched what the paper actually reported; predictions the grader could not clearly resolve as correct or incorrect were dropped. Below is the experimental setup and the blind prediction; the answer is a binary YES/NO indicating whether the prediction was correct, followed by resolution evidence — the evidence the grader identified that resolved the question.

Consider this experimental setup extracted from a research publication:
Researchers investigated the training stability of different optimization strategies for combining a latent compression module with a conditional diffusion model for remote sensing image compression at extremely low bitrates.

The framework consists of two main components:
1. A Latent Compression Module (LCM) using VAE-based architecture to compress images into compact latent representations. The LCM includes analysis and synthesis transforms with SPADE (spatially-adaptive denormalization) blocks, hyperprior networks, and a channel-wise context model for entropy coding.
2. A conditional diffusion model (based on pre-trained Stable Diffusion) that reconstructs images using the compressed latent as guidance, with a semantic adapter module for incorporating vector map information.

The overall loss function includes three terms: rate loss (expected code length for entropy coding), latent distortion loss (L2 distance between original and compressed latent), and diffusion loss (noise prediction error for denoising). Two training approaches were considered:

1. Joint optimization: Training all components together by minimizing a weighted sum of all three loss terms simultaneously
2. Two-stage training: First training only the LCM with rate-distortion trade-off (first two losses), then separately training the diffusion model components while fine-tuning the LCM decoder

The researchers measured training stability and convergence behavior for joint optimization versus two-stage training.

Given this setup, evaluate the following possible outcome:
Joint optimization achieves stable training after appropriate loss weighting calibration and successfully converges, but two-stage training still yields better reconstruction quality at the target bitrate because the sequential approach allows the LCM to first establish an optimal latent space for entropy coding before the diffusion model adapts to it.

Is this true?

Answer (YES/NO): NO